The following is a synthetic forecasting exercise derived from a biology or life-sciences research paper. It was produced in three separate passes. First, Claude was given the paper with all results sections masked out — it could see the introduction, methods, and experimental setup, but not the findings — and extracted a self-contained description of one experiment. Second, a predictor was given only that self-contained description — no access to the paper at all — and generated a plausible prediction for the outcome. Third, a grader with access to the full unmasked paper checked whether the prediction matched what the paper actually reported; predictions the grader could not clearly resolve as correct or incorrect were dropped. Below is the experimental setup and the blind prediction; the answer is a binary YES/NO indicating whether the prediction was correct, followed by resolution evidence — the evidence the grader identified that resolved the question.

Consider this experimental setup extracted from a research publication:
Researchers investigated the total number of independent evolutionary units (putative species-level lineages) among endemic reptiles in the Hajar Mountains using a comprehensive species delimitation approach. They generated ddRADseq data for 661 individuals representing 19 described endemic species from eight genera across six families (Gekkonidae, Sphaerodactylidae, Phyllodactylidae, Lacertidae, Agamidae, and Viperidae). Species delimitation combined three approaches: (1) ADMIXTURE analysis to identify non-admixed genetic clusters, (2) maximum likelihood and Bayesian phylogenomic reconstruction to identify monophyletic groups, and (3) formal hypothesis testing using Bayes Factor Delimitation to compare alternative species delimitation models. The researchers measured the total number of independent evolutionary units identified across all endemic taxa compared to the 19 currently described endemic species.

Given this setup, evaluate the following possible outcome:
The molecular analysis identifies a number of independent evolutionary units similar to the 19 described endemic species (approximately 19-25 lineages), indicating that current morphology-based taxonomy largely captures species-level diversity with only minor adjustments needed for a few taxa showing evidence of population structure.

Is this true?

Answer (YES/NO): NO